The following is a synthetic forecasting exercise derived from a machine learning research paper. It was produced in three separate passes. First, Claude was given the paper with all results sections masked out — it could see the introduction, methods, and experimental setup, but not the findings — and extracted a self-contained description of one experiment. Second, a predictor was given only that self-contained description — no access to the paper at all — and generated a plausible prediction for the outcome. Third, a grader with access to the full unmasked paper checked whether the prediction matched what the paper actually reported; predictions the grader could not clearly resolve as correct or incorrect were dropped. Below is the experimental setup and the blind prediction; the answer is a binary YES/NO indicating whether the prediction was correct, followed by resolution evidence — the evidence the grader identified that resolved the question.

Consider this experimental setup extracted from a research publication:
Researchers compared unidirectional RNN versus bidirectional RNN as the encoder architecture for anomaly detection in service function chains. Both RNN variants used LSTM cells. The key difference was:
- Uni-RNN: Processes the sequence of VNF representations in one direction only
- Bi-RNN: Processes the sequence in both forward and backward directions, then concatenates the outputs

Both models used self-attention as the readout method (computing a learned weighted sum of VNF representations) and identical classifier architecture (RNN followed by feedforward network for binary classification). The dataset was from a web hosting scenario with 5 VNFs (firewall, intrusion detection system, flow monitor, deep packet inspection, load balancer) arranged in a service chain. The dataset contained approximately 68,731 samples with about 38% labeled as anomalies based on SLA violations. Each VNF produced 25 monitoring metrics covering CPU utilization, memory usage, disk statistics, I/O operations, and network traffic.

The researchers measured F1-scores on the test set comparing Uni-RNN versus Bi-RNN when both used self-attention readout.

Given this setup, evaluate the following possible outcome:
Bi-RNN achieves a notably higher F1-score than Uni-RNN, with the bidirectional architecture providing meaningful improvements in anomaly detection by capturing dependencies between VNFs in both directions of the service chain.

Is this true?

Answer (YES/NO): NO